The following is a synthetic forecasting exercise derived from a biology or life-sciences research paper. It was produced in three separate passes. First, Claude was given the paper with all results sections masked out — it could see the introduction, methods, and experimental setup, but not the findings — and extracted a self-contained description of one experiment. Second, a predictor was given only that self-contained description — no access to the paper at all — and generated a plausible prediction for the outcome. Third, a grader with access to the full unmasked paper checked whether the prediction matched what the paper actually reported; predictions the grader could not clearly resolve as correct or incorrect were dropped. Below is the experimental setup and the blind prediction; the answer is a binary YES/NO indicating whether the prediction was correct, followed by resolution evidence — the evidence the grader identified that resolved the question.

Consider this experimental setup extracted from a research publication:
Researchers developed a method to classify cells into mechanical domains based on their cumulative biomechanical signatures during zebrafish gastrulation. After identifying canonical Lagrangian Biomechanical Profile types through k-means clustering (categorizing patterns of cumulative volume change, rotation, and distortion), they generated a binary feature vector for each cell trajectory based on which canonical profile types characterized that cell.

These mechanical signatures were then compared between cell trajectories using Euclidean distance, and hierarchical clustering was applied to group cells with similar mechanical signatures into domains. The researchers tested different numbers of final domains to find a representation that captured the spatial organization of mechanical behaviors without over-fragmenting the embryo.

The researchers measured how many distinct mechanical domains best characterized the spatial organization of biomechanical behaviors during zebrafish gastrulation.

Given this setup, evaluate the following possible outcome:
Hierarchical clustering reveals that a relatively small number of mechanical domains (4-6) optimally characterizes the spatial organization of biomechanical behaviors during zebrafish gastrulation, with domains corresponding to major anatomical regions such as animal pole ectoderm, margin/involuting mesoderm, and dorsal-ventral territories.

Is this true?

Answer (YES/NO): YES